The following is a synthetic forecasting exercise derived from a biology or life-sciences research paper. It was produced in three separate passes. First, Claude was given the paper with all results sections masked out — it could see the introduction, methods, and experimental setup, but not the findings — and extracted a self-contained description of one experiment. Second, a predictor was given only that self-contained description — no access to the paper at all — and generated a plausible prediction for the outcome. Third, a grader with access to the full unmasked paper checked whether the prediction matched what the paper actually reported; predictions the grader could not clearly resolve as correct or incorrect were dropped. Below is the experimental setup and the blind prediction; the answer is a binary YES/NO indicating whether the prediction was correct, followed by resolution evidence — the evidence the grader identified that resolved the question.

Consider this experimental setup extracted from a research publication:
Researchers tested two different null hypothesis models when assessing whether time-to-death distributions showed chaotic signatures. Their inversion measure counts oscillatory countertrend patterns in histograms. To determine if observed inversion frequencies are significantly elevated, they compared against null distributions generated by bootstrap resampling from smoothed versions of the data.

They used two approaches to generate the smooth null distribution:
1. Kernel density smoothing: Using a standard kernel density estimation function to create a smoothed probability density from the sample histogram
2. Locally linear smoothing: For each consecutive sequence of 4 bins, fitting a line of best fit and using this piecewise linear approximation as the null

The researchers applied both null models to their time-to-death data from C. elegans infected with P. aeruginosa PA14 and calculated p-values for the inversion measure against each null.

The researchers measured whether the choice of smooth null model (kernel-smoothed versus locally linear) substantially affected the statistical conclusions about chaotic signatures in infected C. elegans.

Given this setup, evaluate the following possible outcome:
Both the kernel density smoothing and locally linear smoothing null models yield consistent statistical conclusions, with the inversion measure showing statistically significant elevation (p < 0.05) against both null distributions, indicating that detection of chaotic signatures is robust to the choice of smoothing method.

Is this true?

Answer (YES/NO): NO